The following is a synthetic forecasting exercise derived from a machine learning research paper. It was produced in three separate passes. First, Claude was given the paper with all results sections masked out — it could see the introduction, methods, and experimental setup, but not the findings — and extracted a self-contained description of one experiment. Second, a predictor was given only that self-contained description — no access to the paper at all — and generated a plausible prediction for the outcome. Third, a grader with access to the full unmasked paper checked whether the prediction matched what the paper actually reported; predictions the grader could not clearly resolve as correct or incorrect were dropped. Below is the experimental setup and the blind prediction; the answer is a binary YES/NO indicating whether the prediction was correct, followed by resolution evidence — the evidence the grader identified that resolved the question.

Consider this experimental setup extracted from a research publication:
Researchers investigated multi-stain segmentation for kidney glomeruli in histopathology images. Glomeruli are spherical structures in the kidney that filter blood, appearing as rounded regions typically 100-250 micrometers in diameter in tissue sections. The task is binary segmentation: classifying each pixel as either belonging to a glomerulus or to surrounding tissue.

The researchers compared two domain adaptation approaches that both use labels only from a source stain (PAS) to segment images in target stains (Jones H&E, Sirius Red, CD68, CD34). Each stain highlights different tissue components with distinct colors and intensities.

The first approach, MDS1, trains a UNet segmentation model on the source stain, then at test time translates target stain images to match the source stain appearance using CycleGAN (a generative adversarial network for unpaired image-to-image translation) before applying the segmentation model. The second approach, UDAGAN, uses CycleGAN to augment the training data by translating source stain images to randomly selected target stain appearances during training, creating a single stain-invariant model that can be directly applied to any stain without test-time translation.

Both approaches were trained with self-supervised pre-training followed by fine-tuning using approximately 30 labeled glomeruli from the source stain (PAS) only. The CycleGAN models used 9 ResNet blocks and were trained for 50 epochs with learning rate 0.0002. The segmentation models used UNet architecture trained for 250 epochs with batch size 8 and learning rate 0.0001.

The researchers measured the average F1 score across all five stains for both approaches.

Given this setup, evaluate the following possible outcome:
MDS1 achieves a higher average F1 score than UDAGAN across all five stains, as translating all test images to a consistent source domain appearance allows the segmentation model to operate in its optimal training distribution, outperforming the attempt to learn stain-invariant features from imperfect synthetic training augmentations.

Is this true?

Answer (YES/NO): NO